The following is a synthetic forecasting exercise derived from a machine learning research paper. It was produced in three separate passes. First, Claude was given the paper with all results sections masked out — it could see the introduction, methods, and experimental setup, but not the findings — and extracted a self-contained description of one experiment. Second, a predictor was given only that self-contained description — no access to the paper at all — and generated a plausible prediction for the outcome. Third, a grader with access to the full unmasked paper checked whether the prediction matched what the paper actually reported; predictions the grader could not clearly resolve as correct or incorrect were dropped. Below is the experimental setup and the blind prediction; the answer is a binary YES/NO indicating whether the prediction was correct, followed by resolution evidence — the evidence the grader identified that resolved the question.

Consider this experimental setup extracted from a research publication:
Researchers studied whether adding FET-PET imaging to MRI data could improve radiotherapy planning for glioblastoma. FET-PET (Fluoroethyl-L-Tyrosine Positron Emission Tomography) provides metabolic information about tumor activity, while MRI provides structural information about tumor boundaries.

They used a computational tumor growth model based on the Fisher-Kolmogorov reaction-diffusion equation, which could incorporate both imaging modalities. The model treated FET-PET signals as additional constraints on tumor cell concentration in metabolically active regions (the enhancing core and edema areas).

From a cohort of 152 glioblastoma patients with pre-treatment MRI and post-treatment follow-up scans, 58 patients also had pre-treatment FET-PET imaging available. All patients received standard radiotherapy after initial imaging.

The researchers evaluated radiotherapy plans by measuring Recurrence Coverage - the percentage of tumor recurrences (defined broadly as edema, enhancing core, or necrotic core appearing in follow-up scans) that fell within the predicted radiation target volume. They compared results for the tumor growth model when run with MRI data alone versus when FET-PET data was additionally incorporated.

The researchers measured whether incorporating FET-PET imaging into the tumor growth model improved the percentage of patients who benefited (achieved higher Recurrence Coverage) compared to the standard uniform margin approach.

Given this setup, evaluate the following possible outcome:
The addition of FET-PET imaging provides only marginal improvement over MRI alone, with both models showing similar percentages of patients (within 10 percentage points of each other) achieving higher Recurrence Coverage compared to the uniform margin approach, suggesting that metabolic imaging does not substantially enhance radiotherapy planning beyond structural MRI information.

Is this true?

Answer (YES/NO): NO